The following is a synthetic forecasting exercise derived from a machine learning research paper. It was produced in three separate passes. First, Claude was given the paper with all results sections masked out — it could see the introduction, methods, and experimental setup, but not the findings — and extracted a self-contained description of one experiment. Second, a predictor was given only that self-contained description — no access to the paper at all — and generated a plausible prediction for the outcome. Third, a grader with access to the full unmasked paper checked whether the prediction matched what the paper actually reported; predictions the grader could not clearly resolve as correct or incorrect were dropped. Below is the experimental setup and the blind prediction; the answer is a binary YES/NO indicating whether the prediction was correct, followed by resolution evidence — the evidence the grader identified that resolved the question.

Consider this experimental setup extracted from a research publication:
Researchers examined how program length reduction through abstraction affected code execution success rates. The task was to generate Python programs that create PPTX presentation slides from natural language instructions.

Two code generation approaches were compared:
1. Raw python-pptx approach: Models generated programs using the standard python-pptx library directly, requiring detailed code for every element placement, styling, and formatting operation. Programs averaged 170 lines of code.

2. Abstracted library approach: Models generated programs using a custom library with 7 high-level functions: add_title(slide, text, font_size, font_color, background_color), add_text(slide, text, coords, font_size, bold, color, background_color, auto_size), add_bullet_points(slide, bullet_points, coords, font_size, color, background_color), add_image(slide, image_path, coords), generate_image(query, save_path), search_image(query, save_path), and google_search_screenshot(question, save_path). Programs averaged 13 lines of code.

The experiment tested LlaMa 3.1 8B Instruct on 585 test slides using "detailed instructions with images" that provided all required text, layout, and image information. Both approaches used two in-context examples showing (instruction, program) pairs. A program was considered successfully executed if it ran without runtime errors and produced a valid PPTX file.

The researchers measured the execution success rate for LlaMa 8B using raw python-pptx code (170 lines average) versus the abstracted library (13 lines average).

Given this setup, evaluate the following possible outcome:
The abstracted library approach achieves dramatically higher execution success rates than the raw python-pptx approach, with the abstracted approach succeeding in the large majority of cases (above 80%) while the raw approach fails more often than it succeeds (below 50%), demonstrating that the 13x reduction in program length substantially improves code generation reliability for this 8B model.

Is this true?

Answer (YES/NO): NO